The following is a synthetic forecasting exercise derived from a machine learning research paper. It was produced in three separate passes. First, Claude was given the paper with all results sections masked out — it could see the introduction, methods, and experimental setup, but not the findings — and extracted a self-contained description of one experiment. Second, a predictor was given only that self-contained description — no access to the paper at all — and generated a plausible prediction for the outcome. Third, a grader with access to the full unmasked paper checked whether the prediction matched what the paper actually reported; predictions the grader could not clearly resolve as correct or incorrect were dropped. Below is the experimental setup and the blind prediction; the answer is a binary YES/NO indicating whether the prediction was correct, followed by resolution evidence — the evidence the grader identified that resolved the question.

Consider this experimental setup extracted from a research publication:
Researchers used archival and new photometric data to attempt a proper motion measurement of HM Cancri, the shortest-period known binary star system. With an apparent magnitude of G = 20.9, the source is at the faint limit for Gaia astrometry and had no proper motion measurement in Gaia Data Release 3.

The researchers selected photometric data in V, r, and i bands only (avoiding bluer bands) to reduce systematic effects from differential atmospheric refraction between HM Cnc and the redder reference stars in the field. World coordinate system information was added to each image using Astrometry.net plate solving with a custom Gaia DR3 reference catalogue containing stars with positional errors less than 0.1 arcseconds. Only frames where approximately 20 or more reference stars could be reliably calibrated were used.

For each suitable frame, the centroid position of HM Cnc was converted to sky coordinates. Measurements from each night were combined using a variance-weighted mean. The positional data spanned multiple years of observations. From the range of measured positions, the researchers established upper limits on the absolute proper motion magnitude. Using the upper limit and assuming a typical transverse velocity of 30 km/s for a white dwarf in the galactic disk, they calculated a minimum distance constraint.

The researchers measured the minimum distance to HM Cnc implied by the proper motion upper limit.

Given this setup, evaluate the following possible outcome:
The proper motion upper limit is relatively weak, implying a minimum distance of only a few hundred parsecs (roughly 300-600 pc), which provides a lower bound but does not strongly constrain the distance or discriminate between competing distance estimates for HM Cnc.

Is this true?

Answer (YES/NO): YES